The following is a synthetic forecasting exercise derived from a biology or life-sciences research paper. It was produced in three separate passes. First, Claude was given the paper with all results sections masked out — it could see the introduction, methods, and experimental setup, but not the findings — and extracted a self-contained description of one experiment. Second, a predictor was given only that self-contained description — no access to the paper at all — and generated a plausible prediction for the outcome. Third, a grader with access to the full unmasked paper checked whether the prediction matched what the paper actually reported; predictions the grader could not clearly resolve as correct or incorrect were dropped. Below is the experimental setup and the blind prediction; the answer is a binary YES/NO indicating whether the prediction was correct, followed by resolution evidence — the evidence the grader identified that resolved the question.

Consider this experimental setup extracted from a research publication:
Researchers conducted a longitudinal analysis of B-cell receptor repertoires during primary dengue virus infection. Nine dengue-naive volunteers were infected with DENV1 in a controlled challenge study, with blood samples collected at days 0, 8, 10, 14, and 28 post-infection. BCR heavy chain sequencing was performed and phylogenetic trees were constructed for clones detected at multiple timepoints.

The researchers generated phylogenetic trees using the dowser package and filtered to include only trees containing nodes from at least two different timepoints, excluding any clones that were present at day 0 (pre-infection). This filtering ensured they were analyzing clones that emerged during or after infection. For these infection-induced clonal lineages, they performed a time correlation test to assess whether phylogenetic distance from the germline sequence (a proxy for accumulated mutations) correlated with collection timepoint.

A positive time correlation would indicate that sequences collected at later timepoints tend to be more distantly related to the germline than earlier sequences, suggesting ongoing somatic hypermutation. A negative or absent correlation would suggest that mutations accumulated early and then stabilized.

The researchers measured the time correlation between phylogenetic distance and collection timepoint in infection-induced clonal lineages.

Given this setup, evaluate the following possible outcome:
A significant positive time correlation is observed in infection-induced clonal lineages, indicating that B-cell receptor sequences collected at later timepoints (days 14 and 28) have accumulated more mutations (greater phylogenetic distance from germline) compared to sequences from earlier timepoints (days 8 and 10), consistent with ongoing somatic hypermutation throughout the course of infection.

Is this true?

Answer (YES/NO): NO